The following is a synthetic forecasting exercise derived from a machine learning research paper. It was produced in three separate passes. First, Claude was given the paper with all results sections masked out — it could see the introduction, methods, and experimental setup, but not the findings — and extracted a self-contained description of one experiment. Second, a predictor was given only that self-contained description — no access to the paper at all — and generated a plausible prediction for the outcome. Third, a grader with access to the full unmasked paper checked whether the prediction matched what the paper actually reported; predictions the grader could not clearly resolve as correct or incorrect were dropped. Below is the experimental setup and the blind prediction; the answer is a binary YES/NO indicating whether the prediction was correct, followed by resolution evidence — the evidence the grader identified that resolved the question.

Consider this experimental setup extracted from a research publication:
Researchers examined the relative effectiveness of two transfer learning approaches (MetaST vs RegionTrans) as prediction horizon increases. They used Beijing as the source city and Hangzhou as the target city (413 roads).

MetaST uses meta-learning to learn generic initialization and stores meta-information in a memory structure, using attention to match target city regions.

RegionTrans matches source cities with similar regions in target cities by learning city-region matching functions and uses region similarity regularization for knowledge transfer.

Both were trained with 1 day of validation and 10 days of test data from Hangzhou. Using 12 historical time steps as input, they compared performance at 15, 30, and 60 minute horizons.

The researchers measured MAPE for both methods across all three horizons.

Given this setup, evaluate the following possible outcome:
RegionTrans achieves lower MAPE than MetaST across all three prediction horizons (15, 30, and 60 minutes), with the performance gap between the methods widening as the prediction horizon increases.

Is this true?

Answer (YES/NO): NO